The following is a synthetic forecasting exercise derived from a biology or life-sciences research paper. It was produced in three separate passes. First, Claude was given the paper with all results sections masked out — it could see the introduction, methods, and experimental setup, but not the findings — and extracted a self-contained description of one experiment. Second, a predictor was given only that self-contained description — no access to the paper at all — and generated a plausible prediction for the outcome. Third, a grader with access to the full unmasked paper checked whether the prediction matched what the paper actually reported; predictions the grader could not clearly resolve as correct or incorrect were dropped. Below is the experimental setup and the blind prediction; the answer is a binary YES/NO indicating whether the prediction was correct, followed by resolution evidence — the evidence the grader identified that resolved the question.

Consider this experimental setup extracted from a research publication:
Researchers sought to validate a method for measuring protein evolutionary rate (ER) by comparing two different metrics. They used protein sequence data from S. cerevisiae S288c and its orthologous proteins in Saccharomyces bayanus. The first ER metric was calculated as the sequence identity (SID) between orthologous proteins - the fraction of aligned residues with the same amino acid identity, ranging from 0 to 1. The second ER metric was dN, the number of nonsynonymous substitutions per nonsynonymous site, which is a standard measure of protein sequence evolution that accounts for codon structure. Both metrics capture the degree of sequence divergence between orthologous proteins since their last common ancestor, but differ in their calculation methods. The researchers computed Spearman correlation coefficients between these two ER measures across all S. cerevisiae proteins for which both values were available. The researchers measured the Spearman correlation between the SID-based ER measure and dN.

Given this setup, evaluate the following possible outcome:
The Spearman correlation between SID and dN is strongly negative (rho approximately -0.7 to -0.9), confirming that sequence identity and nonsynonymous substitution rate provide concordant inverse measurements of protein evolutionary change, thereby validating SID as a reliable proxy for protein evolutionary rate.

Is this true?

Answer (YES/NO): NO